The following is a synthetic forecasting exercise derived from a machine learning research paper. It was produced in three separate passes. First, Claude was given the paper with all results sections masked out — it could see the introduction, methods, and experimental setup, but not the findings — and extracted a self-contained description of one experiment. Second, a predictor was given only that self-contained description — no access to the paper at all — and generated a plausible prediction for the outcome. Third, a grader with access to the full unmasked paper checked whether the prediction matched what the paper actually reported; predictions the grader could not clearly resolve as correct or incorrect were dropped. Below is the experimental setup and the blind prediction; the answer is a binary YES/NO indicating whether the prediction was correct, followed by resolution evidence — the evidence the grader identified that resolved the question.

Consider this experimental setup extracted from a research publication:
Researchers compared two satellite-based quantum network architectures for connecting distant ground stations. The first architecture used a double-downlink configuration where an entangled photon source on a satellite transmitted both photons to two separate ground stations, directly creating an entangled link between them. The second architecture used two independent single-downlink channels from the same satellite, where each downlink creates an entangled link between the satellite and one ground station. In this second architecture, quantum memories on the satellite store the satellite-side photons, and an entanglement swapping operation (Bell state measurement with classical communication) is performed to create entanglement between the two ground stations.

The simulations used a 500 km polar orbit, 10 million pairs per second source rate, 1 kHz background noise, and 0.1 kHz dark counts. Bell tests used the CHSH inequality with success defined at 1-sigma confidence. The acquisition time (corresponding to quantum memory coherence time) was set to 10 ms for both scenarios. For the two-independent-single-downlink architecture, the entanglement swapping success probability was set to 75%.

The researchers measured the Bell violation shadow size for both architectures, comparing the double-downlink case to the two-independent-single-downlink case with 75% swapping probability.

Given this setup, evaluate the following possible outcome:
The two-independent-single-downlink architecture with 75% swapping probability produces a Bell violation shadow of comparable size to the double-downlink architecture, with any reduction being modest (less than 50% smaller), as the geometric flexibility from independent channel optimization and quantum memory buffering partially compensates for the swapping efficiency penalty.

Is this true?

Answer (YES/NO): NO